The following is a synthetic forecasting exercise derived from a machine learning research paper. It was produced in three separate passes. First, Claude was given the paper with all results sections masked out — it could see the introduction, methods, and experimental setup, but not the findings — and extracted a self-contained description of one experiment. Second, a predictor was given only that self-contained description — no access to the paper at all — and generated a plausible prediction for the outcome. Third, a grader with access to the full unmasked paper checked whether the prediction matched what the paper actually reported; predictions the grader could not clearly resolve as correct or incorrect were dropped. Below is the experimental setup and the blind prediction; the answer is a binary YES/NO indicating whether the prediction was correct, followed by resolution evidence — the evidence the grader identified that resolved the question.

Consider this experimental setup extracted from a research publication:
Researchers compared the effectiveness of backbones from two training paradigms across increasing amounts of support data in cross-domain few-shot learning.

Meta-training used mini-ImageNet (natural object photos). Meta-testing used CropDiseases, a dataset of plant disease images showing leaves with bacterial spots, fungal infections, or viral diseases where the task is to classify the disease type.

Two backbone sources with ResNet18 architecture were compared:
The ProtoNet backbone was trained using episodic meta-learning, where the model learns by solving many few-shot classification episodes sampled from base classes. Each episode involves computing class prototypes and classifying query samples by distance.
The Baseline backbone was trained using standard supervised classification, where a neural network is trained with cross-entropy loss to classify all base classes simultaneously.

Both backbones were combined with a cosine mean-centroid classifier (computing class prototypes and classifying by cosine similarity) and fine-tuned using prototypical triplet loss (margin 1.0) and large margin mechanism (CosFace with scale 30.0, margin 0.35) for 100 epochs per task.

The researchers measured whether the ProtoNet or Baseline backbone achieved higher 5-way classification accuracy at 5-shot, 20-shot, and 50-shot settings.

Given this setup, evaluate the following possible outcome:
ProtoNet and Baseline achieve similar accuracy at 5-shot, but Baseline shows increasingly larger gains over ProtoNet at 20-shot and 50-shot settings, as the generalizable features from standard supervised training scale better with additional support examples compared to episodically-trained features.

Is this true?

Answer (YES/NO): NO